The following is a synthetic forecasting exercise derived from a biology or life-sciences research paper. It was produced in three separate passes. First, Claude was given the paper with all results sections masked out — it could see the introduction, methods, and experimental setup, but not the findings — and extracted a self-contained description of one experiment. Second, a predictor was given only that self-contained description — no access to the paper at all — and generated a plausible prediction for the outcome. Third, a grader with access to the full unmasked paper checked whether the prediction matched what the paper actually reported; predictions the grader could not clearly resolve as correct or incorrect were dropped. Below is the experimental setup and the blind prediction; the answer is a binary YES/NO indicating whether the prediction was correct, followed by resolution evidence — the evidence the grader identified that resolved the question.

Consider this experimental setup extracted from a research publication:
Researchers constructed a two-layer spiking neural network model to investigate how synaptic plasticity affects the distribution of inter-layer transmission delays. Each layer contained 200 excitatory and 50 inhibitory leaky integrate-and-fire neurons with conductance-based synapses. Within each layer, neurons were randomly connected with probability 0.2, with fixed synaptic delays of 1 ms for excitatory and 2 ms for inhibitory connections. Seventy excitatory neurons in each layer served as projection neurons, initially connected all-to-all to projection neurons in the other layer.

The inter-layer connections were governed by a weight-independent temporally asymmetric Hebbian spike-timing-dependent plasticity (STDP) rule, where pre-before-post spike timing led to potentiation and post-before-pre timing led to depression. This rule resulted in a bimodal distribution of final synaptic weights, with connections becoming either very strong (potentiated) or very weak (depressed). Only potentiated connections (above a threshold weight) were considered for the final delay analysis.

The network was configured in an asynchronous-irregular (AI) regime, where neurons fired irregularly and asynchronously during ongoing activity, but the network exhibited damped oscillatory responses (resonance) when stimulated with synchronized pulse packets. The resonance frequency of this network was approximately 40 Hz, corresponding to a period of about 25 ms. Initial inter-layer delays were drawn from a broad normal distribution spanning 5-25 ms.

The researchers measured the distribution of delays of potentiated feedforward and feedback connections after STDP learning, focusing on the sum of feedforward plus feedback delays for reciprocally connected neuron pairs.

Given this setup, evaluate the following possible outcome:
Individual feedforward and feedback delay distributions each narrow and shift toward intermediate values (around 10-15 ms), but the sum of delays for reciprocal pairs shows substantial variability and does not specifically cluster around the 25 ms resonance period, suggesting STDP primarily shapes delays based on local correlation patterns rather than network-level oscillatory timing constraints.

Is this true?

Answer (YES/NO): NO